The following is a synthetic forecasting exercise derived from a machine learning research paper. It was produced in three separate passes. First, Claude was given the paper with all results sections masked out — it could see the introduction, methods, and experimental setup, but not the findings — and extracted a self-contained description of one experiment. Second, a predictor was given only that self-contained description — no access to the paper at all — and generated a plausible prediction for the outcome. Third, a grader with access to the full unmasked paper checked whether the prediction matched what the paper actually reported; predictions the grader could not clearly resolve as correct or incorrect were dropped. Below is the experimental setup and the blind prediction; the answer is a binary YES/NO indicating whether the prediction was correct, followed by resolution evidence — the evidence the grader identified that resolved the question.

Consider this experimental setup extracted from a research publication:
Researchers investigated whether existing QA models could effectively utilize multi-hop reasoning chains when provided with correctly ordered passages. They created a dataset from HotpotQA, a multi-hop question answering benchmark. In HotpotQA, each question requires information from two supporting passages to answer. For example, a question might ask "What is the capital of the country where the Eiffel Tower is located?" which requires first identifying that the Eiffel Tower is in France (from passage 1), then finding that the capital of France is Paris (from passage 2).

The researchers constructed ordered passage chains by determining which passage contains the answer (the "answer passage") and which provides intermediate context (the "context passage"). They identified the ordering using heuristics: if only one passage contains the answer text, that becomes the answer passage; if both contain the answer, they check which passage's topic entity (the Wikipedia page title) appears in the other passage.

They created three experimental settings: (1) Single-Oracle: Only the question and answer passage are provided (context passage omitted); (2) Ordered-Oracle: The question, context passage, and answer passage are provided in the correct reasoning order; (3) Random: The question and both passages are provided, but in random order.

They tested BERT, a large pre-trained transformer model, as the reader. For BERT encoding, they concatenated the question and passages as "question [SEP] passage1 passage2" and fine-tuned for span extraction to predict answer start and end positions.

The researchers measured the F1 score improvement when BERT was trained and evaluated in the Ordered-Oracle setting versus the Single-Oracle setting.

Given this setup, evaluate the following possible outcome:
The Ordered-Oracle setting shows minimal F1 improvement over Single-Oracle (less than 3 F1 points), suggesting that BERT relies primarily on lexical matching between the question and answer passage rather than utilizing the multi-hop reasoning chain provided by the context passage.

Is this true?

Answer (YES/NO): YES